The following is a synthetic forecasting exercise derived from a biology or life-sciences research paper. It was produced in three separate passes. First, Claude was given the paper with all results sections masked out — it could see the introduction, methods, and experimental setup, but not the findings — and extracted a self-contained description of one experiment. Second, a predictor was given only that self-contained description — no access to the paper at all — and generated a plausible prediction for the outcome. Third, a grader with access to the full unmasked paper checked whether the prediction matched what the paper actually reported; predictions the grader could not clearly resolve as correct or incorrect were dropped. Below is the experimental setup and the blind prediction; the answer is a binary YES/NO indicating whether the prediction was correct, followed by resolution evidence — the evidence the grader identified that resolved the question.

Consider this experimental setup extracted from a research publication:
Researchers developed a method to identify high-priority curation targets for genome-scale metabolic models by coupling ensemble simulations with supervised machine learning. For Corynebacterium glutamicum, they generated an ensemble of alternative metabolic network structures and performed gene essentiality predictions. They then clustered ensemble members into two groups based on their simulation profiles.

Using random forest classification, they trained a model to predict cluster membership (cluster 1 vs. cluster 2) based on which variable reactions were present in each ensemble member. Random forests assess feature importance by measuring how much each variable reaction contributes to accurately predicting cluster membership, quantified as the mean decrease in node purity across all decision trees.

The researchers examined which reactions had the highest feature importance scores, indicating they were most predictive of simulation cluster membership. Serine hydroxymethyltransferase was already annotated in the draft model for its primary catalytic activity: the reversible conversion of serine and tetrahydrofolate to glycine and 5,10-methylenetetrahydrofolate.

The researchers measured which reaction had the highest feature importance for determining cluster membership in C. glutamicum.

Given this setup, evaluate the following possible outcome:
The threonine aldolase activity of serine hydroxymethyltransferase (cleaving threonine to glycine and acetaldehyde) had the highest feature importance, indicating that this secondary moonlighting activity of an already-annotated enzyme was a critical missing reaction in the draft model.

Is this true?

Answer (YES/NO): YES